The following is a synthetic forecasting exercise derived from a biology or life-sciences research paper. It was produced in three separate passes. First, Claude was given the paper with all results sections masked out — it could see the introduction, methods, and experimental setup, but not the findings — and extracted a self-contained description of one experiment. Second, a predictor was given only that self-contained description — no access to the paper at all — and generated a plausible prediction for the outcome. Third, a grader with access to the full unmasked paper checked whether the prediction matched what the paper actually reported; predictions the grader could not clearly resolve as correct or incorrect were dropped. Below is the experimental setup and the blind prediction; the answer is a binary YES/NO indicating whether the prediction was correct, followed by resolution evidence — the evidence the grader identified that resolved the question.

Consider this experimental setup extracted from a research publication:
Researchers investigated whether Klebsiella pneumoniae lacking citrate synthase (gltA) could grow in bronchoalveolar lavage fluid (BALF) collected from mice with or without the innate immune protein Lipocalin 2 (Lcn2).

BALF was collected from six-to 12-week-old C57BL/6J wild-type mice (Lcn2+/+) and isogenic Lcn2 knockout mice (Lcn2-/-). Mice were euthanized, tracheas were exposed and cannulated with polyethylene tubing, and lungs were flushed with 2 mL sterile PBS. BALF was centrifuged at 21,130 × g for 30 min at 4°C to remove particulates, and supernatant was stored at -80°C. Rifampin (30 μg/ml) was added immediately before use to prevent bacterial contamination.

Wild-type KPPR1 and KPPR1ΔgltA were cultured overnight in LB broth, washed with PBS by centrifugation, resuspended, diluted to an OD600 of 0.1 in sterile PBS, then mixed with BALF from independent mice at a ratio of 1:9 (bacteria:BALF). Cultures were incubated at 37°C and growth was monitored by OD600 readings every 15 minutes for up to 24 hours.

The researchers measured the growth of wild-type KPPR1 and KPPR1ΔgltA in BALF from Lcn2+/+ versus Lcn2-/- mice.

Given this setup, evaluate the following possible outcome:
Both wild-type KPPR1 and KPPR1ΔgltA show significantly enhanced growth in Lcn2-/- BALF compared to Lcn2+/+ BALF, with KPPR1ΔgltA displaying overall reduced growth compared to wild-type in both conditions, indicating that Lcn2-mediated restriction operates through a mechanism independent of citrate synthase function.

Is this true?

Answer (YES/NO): NO